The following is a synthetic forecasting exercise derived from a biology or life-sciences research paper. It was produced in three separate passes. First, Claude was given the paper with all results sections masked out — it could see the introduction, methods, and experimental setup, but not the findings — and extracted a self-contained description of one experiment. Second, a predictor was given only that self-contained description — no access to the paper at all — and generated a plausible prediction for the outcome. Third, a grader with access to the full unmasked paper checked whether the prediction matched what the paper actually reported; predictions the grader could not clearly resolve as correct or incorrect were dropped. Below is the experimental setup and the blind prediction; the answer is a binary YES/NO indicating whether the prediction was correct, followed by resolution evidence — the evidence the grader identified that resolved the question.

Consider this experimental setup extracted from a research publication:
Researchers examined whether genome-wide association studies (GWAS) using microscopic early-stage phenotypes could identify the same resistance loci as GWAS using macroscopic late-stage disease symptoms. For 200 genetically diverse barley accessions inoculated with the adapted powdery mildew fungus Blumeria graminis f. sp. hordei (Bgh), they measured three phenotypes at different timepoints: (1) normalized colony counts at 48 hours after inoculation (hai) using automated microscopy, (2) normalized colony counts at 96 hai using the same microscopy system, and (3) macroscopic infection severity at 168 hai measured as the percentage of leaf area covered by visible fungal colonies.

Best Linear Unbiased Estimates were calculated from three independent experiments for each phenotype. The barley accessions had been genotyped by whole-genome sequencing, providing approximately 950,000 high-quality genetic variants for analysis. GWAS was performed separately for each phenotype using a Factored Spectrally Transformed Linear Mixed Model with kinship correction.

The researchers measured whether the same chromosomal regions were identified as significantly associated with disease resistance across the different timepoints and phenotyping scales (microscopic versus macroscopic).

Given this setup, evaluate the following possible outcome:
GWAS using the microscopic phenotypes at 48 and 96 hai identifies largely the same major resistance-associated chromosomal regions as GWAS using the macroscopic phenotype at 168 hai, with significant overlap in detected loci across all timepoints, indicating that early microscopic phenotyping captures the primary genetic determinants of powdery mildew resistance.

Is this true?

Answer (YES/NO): NO